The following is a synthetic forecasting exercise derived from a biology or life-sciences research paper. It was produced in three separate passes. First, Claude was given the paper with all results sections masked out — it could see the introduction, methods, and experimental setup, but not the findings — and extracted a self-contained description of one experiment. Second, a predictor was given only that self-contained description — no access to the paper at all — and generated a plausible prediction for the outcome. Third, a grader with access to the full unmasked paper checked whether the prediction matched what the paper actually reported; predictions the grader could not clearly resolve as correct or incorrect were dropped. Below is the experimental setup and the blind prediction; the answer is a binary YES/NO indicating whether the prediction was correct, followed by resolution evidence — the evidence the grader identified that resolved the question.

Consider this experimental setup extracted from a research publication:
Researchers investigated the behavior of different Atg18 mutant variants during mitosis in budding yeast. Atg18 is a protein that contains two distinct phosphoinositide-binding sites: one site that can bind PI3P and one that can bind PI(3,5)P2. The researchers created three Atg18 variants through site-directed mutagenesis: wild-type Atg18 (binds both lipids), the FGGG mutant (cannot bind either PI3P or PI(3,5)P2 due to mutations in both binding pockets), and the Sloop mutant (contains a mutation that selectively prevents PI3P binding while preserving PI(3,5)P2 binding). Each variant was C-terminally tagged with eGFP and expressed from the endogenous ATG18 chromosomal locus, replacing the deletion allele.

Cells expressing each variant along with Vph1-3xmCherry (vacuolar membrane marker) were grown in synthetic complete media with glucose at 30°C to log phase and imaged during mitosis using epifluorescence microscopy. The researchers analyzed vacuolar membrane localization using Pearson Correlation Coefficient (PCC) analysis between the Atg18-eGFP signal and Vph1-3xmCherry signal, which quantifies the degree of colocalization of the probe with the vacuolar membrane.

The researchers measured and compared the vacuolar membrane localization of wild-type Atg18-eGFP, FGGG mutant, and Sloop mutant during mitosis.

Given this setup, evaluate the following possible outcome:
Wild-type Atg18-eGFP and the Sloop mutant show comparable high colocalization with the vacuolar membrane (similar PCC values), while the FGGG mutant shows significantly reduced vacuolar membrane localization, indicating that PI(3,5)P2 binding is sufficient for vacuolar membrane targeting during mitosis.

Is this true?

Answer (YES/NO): YES